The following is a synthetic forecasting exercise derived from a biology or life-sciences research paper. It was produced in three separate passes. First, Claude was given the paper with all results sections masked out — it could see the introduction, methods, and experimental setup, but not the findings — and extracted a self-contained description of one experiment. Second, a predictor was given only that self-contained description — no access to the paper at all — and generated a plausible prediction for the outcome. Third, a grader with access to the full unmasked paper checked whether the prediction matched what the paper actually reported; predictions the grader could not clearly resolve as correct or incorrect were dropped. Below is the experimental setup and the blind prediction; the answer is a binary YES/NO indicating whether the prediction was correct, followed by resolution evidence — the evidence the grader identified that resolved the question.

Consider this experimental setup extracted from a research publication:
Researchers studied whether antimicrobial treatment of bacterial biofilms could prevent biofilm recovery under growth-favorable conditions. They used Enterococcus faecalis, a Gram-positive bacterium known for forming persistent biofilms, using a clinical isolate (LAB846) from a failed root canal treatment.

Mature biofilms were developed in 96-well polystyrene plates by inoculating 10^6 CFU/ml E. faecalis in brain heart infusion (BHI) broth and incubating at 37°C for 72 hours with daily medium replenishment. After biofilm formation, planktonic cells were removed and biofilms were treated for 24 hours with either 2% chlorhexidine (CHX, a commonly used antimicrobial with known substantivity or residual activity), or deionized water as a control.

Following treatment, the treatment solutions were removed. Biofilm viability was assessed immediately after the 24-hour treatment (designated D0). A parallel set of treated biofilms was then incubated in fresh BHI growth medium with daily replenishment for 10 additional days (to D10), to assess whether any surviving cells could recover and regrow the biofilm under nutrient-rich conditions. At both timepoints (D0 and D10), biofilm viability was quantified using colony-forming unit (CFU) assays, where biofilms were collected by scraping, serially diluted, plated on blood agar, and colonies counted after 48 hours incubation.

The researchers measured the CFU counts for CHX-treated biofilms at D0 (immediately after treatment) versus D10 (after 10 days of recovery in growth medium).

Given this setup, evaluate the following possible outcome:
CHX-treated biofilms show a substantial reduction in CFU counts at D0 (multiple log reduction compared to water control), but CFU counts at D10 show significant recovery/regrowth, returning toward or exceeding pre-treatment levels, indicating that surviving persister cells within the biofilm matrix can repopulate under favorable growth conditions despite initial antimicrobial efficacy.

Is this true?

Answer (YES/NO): NO